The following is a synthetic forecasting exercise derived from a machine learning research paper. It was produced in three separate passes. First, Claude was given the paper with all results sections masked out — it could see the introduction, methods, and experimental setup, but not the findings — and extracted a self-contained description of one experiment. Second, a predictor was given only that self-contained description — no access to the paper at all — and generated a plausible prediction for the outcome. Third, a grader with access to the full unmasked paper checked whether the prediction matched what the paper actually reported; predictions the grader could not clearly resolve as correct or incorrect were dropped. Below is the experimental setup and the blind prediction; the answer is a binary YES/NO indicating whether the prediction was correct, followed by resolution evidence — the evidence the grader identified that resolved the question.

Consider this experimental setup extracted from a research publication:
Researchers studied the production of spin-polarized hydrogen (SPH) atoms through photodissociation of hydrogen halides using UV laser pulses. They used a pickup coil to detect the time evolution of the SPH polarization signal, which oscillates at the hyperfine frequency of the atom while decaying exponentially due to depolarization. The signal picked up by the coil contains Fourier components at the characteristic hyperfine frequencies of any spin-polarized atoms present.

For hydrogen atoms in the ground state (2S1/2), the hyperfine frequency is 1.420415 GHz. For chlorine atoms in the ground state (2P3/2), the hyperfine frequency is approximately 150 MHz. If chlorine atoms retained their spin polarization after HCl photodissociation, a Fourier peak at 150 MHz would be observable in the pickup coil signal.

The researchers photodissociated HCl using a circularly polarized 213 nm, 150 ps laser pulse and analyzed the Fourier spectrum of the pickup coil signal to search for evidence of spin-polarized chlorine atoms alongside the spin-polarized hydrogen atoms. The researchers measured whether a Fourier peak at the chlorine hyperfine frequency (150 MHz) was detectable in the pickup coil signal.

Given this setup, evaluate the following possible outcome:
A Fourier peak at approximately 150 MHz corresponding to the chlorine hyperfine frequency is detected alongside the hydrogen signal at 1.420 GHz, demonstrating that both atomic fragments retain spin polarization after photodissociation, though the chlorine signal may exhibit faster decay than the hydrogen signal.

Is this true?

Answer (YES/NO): NO